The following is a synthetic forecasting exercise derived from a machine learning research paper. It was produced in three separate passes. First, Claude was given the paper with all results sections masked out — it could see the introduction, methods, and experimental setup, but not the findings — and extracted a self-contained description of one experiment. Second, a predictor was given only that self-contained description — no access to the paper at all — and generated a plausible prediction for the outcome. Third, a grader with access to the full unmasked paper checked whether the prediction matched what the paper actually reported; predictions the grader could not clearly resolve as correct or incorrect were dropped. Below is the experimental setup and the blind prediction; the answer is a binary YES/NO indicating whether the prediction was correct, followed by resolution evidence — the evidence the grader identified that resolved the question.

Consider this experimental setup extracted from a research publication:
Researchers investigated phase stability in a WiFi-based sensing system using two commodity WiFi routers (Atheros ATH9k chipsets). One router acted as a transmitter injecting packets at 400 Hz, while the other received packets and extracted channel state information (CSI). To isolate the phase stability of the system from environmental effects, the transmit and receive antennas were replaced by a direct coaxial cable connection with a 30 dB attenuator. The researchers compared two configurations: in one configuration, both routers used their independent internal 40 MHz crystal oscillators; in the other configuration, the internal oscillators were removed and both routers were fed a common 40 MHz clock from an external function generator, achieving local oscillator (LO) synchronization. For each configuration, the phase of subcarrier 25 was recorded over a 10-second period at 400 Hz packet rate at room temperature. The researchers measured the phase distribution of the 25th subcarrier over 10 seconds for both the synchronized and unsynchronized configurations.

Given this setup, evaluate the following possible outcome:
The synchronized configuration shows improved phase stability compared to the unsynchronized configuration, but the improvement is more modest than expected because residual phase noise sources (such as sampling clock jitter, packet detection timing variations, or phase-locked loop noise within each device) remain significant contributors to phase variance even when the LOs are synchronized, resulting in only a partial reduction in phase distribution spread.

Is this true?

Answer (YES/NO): NO